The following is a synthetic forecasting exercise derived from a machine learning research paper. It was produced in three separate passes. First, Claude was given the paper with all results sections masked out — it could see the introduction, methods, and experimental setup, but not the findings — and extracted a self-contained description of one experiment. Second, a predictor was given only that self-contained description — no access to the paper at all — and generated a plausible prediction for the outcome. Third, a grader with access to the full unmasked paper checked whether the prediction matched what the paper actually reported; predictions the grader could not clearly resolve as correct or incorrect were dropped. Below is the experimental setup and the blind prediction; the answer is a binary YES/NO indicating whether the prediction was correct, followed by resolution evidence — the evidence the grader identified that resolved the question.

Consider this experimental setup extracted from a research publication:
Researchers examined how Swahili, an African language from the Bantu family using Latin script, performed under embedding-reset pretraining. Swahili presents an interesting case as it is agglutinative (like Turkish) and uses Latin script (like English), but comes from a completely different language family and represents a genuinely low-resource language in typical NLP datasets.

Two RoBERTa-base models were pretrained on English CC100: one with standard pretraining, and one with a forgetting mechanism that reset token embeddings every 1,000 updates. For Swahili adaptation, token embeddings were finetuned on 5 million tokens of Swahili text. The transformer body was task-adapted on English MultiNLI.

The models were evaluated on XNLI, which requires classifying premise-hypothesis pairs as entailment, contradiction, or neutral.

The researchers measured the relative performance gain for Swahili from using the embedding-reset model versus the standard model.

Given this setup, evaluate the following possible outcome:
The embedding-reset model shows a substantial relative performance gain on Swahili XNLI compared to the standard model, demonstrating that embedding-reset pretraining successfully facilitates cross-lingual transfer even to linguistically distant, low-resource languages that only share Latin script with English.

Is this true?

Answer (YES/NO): NO